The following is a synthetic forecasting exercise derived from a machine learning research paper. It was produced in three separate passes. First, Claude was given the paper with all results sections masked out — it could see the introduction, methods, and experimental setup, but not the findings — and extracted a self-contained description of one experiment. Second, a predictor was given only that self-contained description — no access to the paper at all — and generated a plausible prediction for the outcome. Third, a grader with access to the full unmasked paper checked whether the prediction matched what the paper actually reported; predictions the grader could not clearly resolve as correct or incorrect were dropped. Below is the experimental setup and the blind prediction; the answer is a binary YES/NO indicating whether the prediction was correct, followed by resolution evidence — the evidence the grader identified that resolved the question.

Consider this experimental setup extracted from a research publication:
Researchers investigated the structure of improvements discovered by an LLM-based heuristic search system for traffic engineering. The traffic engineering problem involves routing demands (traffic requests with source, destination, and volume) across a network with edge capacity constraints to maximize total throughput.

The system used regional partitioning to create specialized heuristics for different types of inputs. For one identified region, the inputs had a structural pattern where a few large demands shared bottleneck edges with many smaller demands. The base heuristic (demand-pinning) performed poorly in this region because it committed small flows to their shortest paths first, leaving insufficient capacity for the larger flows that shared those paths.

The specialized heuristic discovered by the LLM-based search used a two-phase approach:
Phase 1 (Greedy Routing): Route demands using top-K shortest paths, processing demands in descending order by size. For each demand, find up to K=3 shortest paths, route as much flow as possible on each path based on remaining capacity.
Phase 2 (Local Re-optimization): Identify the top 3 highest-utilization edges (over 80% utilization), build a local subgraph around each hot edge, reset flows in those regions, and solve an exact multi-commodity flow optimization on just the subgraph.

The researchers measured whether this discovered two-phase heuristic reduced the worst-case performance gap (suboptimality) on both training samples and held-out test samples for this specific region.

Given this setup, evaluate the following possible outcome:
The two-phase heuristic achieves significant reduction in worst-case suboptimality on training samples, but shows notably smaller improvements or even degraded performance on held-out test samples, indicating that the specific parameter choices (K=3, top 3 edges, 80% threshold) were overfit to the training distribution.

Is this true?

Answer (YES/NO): NO